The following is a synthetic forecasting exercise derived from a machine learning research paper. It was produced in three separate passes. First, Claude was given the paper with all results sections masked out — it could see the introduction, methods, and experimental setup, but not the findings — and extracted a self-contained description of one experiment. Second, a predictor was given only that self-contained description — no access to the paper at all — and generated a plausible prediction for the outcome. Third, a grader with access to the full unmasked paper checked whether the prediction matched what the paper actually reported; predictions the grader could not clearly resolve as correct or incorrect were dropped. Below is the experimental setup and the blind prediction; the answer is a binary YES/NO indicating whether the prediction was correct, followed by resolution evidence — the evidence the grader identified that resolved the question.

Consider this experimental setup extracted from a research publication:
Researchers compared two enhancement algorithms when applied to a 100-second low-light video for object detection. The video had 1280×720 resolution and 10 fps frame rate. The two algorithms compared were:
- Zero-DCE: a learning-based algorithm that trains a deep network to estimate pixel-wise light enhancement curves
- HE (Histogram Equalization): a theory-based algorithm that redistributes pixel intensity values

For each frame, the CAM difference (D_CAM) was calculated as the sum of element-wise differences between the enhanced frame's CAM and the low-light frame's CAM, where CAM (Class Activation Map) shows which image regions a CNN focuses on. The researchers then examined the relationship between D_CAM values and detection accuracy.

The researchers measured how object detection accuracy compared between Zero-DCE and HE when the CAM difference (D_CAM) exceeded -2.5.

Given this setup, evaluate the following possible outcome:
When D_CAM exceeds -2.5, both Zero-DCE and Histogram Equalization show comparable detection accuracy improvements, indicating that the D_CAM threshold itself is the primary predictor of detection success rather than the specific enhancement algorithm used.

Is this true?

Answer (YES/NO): NO